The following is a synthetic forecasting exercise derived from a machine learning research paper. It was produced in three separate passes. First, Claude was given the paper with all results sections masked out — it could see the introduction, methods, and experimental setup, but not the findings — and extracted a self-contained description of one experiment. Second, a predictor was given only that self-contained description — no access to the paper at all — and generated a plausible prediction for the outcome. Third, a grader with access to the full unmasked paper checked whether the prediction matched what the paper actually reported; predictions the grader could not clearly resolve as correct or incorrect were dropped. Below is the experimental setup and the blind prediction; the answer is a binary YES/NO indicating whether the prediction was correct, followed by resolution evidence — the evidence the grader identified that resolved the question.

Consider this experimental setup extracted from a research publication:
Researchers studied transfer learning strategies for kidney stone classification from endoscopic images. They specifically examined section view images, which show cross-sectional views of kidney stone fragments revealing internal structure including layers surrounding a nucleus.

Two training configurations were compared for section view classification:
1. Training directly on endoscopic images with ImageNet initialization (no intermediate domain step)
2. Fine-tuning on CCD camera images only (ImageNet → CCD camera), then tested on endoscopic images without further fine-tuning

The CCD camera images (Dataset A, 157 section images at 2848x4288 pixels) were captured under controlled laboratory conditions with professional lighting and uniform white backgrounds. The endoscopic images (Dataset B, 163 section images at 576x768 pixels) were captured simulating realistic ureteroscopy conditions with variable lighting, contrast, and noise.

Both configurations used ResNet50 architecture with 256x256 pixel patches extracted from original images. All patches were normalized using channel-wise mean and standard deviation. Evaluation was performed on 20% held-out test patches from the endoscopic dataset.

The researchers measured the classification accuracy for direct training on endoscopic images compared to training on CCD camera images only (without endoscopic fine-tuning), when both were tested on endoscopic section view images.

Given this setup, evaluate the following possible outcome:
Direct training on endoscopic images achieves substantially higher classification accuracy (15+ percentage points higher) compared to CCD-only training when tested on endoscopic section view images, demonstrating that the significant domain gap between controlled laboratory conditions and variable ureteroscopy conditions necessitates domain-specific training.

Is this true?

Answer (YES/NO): NO